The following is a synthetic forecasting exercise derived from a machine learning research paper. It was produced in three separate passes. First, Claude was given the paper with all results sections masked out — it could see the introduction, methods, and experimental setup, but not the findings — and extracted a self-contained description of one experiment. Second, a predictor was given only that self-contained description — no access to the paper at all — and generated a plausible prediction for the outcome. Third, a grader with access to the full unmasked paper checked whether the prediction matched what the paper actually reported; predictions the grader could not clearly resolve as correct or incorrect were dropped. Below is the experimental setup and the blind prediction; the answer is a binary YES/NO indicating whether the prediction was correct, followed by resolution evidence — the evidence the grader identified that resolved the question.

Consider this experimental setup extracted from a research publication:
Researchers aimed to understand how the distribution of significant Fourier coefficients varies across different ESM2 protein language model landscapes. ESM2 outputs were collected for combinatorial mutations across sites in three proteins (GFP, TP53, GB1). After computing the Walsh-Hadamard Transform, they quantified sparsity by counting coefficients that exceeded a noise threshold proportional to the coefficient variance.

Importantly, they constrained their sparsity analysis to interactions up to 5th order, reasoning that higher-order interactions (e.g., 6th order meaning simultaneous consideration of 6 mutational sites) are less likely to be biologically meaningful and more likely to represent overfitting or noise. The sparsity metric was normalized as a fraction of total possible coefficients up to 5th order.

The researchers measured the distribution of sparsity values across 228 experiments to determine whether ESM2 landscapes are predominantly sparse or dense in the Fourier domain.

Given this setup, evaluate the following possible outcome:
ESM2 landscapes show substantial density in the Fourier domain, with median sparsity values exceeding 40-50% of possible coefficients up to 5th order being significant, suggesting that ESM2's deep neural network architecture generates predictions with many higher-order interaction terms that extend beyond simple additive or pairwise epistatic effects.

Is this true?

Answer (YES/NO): NO